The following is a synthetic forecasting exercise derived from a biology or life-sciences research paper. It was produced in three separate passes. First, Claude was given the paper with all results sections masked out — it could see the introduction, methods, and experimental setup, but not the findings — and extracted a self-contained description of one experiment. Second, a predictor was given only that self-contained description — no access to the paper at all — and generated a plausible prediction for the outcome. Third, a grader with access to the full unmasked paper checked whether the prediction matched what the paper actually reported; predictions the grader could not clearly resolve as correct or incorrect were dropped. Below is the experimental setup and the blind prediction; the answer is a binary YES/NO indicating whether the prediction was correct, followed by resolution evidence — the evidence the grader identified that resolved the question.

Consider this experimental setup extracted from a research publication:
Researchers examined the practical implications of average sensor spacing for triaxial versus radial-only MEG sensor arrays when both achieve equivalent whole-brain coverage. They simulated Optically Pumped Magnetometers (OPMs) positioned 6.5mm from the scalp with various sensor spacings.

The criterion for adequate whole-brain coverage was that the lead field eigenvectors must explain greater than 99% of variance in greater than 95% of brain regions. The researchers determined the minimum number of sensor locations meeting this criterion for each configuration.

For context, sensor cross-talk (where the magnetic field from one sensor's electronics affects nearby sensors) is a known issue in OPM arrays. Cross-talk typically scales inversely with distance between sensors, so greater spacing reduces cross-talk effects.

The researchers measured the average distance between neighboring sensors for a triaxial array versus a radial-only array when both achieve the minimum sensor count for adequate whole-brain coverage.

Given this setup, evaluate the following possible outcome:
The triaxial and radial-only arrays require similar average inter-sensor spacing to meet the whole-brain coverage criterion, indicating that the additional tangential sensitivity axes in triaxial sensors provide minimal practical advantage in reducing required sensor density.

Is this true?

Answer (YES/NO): NO